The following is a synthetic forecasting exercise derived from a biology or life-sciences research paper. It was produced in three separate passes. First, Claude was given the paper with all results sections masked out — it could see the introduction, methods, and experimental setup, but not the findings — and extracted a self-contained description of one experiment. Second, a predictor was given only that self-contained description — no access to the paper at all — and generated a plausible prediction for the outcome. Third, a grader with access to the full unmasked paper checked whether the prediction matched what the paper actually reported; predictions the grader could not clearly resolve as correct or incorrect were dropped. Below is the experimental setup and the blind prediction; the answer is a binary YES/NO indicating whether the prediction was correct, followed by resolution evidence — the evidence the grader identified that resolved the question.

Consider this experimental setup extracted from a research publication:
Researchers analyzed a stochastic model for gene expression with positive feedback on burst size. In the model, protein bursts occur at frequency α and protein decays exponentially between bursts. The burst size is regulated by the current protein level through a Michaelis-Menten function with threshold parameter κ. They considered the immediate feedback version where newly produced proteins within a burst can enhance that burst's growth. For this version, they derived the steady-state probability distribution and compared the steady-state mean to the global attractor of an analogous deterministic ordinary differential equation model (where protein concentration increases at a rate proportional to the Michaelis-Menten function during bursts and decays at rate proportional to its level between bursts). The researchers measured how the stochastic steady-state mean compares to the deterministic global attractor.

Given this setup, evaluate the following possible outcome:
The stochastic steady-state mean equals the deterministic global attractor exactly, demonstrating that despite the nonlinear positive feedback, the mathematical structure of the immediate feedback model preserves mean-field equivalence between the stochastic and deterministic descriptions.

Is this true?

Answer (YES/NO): YES